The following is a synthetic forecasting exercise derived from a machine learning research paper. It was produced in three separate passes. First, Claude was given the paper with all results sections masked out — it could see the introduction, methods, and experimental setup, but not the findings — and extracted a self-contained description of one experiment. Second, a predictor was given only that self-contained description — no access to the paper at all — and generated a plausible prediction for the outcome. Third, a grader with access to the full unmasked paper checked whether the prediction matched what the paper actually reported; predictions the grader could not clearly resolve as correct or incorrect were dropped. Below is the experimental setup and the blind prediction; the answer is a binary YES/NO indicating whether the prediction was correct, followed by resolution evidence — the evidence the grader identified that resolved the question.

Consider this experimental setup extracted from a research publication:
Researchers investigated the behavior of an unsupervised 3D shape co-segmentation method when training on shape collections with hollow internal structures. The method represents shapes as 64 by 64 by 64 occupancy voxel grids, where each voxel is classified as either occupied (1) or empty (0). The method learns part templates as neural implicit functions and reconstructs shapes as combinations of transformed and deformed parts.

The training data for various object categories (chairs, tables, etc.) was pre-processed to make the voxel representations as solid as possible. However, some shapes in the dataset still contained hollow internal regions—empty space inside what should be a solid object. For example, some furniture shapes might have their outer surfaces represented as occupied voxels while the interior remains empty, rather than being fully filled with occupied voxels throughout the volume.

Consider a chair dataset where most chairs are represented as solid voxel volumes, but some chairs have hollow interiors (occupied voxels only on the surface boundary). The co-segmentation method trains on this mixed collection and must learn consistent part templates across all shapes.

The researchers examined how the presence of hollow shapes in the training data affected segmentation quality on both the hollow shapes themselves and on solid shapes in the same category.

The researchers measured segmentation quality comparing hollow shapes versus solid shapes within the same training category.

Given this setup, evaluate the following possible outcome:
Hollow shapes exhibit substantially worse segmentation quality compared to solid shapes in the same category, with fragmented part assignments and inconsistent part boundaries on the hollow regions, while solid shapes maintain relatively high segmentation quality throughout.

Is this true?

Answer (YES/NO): NO